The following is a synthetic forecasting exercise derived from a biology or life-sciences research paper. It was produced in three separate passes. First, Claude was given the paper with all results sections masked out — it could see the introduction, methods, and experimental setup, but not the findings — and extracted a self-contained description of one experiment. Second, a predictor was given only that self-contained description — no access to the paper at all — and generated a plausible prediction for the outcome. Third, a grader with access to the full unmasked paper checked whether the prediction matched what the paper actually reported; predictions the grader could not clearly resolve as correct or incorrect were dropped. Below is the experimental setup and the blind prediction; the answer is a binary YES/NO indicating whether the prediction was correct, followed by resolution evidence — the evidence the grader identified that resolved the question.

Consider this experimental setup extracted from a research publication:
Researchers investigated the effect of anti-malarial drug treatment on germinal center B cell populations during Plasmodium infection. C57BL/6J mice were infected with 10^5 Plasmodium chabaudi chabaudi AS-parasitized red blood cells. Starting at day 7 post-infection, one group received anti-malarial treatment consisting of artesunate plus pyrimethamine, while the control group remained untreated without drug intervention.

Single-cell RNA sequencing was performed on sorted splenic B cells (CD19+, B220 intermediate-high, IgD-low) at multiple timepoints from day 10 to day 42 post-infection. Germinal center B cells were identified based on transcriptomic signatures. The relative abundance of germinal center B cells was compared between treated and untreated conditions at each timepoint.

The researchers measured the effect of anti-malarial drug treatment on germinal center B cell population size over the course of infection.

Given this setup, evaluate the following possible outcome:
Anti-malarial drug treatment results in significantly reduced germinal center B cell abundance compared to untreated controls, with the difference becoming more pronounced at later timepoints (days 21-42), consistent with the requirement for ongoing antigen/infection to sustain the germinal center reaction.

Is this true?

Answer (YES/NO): NO